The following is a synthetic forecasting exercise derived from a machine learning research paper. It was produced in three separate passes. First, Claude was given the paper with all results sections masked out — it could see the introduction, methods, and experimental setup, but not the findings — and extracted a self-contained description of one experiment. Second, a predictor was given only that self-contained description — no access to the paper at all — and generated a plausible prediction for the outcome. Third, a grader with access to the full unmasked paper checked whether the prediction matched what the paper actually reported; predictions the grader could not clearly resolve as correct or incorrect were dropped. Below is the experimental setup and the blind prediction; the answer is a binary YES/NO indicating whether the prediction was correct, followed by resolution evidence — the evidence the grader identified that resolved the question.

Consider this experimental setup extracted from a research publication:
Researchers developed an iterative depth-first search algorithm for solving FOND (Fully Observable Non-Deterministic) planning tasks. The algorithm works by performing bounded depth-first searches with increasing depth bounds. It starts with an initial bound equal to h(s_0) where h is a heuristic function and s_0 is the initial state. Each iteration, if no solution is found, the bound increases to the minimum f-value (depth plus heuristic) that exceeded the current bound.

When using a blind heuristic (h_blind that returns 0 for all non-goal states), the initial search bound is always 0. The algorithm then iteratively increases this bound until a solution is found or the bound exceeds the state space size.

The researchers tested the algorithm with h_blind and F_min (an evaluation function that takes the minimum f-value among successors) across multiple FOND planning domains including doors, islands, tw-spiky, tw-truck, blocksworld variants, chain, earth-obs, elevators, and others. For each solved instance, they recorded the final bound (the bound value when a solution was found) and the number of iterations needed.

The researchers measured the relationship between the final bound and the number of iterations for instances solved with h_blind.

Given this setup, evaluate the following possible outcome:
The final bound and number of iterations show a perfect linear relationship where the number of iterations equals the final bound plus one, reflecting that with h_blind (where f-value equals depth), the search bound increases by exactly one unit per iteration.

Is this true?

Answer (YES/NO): NO